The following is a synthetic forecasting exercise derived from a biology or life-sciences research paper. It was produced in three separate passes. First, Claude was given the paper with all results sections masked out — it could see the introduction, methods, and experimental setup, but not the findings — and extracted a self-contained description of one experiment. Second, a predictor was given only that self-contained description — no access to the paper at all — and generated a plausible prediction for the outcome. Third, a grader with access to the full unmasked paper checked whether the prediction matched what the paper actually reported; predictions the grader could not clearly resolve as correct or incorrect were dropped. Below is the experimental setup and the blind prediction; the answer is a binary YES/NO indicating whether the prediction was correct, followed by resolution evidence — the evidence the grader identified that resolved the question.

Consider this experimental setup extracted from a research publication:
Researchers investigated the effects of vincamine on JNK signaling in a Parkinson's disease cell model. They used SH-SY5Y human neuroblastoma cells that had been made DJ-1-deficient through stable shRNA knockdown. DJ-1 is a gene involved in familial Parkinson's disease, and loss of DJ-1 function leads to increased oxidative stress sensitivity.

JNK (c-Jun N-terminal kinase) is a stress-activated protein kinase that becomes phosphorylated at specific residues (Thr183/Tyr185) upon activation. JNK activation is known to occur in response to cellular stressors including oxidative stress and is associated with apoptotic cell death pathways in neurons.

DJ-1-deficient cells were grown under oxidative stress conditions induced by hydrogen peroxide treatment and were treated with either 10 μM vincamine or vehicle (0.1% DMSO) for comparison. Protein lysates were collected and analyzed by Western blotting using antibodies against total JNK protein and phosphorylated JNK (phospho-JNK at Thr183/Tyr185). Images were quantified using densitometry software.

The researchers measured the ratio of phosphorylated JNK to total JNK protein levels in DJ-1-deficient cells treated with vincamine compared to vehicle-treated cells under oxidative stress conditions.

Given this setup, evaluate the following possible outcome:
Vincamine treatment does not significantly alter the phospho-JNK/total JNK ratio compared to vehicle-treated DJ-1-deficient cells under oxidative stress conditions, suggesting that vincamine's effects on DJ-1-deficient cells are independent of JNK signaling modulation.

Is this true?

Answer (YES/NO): NO